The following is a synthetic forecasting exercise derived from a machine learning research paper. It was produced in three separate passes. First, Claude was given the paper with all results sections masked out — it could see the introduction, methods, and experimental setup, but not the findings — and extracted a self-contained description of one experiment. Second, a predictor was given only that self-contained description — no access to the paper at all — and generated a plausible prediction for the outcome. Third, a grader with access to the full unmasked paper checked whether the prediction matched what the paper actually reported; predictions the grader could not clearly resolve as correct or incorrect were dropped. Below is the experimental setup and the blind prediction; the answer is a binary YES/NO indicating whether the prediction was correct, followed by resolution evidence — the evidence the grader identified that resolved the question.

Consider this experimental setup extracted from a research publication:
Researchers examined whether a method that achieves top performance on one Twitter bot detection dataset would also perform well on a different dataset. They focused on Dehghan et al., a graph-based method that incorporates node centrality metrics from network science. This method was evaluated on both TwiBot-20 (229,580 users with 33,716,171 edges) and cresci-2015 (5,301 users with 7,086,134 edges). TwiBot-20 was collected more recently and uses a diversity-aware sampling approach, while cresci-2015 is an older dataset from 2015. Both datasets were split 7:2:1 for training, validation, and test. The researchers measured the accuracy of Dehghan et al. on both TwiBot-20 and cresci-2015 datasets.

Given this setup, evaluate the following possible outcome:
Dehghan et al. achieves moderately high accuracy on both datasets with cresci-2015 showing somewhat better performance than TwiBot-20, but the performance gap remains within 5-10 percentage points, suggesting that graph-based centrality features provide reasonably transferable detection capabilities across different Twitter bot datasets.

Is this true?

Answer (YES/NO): NO